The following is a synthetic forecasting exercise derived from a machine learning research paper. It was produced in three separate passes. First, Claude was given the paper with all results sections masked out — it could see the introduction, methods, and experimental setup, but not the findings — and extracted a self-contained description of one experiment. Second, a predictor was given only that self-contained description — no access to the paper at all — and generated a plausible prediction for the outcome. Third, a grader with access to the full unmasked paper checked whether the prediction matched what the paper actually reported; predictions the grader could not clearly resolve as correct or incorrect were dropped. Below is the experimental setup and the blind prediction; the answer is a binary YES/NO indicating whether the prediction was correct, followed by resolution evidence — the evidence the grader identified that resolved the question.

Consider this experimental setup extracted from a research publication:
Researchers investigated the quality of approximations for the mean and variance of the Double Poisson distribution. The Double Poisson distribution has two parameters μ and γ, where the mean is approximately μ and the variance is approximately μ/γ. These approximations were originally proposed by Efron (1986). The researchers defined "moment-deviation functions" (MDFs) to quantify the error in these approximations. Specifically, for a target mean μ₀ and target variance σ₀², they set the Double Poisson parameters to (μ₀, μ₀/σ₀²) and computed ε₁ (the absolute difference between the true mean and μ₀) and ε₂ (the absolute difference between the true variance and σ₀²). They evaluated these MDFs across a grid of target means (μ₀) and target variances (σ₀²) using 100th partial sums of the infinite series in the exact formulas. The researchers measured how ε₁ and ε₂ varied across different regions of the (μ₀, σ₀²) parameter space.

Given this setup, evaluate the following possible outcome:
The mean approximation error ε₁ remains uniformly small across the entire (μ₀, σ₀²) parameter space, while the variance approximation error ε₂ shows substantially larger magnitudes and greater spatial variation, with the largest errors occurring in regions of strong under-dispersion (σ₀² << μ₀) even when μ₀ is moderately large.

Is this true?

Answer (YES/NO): NO